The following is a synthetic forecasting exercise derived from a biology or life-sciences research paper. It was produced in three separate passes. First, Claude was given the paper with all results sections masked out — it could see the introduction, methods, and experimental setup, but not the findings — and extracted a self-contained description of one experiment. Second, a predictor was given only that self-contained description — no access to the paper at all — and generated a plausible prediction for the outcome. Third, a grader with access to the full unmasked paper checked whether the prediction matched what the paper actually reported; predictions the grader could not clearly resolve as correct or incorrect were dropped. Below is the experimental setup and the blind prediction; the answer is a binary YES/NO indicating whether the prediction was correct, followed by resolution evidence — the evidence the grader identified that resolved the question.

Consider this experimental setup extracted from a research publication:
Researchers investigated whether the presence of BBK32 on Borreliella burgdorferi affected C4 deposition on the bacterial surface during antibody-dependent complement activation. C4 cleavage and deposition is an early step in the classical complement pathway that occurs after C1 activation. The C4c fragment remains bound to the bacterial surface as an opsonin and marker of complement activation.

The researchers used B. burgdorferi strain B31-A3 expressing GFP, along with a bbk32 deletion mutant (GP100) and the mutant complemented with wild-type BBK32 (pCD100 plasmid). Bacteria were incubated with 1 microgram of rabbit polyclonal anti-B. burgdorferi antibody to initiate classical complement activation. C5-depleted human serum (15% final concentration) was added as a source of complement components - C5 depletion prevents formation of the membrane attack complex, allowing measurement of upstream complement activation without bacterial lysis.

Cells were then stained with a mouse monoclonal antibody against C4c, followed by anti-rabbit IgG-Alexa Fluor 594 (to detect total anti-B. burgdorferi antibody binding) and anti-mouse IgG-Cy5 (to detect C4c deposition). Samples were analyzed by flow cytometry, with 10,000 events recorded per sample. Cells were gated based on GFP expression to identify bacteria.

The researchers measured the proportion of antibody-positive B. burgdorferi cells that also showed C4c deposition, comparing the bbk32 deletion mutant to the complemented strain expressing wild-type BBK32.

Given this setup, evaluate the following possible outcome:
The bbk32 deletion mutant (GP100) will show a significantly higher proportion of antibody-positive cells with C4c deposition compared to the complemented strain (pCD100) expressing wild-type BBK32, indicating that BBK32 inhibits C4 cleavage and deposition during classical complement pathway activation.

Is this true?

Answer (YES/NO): NO